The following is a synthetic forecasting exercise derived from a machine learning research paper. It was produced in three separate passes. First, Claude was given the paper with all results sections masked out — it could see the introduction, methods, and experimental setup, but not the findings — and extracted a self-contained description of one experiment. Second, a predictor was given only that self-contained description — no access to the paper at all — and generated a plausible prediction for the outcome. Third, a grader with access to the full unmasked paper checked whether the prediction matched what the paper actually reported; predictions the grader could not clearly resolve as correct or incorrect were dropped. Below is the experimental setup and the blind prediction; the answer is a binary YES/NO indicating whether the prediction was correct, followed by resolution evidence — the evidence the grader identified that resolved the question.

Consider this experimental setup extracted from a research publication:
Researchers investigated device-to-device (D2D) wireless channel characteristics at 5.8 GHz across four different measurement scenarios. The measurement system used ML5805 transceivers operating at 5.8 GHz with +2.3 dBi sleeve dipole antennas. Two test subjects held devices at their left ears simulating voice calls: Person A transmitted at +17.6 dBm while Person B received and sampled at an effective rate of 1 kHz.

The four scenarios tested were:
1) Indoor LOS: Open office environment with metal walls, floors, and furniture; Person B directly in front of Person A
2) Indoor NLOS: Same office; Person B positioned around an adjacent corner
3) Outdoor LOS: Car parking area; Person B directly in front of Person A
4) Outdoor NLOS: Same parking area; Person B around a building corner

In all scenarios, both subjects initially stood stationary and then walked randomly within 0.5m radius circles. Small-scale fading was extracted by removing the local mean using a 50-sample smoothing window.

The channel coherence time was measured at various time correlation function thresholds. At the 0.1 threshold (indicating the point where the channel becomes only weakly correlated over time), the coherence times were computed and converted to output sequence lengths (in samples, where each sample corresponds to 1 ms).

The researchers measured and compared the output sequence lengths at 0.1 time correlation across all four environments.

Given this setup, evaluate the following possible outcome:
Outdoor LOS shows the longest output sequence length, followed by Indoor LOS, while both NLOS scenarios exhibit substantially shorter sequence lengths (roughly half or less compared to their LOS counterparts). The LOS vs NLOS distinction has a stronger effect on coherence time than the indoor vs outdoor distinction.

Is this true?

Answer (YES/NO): NO